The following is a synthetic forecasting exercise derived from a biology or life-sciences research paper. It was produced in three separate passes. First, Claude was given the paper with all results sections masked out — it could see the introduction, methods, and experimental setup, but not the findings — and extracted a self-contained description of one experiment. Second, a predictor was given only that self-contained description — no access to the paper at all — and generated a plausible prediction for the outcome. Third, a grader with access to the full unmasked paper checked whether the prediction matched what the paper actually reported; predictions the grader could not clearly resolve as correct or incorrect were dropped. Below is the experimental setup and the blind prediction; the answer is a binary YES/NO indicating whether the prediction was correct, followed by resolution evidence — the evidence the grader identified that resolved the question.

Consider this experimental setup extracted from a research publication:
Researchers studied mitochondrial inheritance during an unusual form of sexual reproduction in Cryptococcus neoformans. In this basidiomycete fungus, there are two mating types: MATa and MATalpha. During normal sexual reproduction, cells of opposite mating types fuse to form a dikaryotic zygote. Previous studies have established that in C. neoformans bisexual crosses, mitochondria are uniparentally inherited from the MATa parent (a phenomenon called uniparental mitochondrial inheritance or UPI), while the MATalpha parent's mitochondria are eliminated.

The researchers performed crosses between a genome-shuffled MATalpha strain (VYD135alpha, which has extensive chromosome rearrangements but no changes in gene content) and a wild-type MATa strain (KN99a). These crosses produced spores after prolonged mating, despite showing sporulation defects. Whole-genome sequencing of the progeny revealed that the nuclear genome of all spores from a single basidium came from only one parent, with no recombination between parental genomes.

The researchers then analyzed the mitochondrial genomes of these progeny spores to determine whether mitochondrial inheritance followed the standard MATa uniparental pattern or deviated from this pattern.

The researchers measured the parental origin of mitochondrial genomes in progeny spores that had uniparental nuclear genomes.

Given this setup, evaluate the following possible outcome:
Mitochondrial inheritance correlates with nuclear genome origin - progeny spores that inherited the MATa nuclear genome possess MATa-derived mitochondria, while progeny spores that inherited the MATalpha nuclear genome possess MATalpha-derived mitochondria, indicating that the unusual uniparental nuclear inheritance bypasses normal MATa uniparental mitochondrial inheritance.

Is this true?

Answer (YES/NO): NO